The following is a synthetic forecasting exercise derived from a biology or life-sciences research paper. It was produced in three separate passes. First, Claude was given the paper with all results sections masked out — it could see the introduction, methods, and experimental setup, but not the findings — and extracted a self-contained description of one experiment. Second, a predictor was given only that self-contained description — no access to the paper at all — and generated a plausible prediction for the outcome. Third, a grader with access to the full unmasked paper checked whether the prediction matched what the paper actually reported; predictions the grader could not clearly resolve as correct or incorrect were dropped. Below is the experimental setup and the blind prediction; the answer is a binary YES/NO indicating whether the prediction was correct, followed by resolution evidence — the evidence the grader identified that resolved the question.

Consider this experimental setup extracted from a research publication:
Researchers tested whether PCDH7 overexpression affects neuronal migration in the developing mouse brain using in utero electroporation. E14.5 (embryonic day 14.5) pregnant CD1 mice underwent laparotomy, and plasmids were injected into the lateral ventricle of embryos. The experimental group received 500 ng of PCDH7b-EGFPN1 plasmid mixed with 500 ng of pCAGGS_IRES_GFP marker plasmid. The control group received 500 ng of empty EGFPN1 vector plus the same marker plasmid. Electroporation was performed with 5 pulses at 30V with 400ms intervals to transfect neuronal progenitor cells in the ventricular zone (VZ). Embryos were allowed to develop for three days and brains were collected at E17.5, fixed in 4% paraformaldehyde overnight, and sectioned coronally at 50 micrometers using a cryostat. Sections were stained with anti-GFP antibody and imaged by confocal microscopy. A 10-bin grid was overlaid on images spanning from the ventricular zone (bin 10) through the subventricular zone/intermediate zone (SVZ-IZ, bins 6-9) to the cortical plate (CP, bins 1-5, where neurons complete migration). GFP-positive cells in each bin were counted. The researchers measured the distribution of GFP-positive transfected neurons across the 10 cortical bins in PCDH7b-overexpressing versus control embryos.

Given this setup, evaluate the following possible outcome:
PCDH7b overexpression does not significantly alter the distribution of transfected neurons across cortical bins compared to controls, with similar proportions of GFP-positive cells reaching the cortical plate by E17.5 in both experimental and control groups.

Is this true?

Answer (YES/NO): NO